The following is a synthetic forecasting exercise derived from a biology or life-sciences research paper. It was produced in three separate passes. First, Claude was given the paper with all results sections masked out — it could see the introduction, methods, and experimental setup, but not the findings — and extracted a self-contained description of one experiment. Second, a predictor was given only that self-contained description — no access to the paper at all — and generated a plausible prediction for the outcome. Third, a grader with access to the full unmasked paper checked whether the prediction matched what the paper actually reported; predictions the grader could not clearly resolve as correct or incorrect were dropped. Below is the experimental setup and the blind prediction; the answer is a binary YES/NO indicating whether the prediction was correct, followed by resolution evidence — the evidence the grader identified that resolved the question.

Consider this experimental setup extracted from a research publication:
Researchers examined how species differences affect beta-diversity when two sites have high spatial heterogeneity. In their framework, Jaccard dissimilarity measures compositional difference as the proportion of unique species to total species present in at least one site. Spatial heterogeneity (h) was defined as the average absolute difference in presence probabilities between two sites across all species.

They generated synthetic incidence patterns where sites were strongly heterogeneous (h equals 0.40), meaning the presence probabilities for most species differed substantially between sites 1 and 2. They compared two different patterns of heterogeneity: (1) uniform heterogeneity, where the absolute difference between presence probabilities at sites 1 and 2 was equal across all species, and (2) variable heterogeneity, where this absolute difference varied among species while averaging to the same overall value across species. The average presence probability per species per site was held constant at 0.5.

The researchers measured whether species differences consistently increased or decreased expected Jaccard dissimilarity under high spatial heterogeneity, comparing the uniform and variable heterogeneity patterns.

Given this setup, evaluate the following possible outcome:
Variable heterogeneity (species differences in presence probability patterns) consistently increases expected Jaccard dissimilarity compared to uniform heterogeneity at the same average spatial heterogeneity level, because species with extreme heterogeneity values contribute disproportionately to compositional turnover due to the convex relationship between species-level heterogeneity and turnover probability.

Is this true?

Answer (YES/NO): NO